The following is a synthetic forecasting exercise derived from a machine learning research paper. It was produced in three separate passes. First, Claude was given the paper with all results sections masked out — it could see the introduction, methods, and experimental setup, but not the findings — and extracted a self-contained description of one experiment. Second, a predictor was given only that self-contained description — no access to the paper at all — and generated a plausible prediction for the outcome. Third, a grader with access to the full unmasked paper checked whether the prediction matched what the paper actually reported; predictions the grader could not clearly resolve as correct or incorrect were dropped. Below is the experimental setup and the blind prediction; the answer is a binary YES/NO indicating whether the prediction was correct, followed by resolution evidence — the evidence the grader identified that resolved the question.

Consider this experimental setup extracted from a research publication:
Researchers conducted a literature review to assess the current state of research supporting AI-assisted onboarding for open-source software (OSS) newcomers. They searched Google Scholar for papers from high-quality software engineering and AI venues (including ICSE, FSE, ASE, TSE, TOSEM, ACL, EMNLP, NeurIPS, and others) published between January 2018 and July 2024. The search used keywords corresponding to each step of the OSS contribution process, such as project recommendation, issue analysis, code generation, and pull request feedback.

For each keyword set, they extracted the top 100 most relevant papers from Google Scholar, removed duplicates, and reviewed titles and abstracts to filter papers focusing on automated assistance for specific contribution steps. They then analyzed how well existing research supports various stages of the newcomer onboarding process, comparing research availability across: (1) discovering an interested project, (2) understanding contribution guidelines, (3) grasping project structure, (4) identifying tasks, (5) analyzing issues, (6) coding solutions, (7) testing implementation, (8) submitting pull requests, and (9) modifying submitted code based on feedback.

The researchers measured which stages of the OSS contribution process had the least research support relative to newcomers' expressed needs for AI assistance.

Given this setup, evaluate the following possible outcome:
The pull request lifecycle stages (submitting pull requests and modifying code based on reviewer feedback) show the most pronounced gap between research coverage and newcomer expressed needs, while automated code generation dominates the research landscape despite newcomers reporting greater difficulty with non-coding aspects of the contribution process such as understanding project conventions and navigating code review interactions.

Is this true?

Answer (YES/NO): NO